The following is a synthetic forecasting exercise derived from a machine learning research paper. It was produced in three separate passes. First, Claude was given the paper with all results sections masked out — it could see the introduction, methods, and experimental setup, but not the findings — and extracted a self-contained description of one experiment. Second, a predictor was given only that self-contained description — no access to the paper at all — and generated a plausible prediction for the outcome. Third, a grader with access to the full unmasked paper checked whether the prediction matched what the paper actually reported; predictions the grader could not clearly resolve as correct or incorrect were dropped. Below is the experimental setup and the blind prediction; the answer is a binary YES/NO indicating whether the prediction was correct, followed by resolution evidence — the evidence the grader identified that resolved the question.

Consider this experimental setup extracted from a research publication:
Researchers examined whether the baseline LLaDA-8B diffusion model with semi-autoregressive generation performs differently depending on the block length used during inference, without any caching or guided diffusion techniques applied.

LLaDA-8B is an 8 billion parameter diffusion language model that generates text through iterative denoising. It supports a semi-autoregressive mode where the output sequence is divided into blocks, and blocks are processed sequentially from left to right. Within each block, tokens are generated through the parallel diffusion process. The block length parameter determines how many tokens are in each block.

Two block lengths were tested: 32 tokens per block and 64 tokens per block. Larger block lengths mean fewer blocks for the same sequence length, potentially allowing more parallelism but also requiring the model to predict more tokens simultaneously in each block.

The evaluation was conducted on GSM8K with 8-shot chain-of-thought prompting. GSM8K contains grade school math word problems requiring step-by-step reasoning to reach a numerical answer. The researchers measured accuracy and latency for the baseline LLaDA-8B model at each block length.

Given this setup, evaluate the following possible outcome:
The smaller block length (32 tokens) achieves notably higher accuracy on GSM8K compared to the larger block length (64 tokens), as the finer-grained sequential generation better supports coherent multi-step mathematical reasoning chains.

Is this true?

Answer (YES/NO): YES